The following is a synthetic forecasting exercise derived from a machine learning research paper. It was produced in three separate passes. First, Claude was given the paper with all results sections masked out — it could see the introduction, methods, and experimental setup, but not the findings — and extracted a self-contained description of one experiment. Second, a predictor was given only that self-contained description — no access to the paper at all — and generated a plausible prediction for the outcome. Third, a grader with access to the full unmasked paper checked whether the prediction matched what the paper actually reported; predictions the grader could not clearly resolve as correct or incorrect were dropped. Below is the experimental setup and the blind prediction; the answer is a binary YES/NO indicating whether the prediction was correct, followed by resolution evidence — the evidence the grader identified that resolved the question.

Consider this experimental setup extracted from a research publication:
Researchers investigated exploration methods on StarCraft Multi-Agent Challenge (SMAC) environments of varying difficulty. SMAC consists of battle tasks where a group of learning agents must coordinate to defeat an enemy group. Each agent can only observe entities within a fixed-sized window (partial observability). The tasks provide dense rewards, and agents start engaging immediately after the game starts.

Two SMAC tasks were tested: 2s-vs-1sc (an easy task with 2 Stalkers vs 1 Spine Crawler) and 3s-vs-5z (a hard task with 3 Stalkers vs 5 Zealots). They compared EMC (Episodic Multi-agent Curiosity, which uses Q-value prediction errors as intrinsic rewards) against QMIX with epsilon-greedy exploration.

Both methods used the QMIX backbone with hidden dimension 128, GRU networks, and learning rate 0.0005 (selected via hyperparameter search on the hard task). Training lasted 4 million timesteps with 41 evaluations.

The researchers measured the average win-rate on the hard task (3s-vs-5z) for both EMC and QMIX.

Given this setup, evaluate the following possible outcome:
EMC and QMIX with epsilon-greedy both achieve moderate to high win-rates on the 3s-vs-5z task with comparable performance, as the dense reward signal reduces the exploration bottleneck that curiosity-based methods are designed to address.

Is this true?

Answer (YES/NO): NO